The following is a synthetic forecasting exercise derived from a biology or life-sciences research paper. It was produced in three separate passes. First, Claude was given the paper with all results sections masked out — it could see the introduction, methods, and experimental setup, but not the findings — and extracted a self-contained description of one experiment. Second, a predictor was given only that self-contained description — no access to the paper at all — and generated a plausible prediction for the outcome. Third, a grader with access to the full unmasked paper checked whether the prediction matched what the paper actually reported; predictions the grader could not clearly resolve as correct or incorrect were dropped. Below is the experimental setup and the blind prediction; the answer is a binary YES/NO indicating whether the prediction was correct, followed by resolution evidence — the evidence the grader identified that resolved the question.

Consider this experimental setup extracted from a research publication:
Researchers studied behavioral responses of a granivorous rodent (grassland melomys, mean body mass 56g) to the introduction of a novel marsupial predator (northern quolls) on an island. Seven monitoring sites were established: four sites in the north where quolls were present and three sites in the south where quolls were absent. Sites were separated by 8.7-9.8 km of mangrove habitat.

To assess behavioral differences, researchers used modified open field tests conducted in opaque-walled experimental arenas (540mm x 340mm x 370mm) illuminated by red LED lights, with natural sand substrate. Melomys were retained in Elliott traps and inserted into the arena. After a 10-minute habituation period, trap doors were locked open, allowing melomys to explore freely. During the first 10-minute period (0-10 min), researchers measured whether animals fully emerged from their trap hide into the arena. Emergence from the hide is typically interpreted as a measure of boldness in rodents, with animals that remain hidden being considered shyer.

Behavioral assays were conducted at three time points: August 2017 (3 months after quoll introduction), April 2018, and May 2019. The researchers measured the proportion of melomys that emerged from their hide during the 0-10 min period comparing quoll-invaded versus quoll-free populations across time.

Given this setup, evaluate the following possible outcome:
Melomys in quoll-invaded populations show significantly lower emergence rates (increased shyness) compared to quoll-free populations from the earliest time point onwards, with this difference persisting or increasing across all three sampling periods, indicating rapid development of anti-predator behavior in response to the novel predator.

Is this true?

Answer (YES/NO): NO